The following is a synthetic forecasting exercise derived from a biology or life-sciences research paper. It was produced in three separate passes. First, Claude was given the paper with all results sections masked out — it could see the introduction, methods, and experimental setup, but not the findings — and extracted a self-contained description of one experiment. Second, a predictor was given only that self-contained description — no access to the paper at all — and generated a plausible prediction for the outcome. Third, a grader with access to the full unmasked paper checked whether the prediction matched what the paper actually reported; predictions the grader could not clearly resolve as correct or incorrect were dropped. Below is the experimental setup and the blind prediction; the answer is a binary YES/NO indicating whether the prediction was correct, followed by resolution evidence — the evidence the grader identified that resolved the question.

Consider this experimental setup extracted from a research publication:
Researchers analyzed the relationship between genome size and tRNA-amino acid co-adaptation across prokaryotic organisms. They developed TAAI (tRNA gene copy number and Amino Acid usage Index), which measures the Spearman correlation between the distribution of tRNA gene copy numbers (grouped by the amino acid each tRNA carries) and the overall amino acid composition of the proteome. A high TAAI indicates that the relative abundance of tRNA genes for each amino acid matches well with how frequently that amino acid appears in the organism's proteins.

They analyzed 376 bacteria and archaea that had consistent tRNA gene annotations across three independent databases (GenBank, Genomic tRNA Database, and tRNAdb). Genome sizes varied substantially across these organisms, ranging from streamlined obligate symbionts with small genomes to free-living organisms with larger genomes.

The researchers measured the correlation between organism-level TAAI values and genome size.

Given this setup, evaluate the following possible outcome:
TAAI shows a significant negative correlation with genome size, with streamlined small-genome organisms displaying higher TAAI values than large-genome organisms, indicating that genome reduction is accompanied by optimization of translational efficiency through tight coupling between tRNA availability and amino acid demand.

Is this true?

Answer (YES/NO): NO